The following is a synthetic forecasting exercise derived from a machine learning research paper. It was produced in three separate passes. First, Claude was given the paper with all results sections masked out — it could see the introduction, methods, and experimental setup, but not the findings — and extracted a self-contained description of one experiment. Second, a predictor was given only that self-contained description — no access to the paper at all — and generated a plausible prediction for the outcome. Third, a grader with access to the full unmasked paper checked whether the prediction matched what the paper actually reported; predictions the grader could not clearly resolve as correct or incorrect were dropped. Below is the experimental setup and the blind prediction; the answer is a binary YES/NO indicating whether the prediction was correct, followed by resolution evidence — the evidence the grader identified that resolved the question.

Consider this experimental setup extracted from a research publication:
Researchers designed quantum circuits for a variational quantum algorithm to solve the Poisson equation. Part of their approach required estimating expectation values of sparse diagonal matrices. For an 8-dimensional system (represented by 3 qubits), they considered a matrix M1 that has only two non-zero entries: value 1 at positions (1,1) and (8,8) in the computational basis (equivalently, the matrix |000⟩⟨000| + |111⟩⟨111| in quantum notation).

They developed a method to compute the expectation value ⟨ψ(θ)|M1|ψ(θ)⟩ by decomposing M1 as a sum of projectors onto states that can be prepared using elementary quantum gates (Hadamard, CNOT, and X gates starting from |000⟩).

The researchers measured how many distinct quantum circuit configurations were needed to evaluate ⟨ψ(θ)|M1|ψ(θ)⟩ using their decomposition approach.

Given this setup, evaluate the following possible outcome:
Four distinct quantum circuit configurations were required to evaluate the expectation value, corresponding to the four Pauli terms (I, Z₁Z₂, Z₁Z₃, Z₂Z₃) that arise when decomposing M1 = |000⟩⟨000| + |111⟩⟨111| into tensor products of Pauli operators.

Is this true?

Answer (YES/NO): NO